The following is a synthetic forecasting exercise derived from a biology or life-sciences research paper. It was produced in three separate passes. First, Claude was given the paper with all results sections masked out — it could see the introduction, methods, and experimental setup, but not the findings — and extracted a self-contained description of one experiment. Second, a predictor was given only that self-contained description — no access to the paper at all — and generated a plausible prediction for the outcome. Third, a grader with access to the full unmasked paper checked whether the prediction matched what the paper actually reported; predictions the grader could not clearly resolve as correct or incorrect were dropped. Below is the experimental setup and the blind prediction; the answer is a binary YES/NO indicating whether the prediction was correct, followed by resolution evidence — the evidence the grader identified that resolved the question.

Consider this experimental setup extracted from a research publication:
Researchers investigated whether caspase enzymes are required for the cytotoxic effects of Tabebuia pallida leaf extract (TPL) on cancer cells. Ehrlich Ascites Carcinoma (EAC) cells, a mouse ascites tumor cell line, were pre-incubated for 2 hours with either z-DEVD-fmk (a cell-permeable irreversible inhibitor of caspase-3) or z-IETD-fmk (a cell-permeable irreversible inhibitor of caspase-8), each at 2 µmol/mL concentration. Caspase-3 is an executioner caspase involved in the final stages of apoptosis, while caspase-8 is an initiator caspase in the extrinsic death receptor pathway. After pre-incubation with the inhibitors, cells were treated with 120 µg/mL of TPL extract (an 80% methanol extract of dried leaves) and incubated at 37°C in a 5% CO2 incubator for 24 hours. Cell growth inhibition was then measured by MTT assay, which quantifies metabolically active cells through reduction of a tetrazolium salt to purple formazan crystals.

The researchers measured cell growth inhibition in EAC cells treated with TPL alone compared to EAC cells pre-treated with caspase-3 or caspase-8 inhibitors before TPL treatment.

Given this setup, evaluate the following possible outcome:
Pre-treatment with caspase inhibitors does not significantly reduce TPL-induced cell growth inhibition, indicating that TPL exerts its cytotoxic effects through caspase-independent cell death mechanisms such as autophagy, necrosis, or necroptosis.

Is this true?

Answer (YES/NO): NO